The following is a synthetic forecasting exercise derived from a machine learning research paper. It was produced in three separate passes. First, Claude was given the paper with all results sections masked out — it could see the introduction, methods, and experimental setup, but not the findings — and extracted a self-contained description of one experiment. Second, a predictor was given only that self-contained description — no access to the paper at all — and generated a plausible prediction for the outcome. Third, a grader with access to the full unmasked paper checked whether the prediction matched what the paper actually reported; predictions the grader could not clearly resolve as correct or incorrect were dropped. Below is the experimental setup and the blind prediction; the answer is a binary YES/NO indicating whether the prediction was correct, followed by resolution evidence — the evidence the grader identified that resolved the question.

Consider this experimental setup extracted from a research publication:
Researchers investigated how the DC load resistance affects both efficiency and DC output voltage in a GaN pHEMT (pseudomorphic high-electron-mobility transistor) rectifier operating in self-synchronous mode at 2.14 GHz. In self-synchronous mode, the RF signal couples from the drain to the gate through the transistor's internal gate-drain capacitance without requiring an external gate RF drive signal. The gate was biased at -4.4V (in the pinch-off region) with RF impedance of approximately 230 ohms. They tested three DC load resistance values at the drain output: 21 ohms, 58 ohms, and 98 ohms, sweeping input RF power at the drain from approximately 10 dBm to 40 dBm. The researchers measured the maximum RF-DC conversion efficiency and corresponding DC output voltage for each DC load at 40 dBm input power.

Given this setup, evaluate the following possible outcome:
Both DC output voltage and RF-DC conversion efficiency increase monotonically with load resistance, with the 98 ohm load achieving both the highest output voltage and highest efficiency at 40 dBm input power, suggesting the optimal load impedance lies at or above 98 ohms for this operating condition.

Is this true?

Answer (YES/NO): YES